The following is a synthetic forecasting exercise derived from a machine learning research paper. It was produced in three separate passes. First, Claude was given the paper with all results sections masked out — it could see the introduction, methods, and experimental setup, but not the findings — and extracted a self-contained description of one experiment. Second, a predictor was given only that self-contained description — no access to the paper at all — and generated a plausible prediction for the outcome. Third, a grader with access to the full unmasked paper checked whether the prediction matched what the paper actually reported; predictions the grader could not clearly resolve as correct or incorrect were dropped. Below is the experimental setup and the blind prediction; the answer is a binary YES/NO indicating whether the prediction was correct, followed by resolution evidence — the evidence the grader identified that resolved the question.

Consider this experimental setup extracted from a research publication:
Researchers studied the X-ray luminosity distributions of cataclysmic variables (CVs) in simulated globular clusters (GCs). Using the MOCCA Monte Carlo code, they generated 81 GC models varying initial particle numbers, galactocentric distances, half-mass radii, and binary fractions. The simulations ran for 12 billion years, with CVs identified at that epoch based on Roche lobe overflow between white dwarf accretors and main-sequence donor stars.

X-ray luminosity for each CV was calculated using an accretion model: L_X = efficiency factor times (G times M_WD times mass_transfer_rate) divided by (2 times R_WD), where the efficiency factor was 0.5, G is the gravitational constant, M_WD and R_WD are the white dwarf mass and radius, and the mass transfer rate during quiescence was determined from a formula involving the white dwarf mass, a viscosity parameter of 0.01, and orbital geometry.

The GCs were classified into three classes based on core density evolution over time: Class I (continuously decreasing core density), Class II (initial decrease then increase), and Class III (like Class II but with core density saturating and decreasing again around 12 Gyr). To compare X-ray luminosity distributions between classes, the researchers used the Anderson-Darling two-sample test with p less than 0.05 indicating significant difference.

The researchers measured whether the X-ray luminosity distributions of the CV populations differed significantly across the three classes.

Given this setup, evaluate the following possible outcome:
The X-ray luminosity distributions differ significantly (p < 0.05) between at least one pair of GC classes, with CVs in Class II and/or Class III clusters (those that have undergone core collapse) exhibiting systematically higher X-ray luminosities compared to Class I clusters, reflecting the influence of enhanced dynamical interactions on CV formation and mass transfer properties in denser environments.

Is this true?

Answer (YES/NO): YES